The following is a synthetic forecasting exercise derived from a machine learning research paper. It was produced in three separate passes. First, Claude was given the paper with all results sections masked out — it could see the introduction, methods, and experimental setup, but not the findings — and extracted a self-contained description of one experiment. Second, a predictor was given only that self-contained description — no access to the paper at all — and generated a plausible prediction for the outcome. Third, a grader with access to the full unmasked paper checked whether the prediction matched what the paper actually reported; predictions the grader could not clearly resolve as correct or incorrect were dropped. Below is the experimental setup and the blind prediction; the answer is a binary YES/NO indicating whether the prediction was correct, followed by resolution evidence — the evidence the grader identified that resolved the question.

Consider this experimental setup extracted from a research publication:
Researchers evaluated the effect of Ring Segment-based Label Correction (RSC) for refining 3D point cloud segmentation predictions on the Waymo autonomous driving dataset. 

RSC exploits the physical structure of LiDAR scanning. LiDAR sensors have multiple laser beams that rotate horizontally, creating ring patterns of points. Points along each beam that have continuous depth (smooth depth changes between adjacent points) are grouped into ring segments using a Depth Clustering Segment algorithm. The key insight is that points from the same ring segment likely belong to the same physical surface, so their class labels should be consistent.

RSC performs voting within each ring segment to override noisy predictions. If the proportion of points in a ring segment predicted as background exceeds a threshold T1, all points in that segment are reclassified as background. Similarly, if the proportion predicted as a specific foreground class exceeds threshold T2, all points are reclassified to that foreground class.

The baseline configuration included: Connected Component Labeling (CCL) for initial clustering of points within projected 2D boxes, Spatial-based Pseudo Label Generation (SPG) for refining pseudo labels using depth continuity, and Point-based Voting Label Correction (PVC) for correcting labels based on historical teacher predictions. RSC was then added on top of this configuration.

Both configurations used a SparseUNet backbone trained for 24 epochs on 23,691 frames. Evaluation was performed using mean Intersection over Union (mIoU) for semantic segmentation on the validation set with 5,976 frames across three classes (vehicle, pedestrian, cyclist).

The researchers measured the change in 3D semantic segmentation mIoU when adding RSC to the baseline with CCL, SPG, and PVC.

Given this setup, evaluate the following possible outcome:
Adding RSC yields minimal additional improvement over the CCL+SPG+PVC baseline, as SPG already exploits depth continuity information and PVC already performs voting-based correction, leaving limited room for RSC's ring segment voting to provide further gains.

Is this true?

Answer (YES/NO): NO